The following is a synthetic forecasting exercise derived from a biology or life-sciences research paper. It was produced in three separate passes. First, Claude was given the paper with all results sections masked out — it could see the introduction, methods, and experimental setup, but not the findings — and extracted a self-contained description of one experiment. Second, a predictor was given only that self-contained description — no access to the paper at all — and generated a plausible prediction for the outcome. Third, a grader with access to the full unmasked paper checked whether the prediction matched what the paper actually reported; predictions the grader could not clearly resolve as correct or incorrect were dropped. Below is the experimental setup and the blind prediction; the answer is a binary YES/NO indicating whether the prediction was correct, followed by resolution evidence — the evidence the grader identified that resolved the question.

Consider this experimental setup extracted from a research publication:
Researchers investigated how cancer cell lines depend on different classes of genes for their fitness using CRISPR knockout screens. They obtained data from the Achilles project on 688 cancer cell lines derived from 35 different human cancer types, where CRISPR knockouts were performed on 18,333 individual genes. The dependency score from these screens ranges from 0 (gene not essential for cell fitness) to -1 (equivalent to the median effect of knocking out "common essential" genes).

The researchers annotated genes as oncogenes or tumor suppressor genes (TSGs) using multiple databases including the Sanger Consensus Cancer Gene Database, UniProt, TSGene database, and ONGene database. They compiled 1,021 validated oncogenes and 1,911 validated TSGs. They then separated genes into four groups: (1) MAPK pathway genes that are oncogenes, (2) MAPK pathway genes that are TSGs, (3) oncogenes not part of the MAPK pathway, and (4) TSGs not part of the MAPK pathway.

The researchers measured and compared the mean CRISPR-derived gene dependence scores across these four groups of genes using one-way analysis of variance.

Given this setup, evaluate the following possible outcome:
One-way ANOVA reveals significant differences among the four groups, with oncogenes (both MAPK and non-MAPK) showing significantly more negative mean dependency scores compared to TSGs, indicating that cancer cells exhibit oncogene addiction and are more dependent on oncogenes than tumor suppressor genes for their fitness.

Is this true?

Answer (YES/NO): YES